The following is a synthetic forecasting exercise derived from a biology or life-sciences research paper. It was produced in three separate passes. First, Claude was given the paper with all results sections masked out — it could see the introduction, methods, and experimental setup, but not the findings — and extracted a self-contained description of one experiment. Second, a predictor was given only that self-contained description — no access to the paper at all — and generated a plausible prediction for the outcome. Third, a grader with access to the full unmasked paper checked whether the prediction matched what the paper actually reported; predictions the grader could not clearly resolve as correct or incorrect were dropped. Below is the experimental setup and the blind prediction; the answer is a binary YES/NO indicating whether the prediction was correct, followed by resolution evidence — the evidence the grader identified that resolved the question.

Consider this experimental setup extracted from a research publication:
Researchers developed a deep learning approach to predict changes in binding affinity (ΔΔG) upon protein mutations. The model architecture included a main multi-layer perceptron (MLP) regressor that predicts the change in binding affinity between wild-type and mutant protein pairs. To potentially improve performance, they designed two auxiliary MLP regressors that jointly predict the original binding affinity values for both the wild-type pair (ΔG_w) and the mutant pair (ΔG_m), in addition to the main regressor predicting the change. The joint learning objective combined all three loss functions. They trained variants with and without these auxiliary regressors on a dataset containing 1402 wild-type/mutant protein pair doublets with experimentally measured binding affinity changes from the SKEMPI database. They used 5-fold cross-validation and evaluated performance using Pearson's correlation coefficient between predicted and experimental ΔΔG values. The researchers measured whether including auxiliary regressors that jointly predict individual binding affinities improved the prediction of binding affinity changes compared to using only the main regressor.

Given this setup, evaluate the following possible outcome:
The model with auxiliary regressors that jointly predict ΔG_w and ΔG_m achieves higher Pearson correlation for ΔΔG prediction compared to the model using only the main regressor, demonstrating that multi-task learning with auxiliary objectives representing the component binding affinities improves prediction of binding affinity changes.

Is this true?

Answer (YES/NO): YES